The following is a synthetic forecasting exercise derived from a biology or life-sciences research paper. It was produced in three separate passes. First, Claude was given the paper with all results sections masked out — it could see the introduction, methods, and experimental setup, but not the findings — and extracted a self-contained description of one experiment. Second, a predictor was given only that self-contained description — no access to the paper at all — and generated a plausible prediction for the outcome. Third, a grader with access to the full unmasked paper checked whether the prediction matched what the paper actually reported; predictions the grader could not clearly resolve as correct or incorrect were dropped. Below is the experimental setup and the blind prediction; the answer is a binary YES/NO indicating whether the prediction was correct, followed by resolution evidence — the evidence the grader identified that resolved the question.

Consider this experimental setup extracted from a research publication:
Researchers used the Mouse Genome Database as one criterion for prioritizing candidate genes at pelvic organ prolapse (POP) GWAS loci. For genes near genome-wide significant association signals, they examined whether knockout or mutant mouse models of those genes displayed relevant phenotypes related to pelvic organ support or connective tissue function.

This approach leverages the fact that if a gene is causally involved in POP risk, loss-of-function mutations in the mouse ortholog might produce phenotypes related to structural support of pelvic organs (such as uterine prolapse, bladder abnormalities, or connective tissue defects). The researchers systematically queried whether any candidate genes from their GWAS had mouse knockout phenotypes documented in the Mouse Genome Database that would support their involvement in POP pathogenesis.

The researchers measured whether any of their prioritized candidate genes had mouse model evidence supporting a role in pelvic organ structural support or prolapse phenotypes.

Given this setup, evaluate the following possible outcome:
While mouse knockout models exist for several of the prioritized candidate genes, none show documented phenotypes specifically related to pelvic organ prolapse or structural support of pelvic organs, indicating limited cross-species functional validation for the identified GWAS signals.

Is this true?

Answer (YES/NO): NO